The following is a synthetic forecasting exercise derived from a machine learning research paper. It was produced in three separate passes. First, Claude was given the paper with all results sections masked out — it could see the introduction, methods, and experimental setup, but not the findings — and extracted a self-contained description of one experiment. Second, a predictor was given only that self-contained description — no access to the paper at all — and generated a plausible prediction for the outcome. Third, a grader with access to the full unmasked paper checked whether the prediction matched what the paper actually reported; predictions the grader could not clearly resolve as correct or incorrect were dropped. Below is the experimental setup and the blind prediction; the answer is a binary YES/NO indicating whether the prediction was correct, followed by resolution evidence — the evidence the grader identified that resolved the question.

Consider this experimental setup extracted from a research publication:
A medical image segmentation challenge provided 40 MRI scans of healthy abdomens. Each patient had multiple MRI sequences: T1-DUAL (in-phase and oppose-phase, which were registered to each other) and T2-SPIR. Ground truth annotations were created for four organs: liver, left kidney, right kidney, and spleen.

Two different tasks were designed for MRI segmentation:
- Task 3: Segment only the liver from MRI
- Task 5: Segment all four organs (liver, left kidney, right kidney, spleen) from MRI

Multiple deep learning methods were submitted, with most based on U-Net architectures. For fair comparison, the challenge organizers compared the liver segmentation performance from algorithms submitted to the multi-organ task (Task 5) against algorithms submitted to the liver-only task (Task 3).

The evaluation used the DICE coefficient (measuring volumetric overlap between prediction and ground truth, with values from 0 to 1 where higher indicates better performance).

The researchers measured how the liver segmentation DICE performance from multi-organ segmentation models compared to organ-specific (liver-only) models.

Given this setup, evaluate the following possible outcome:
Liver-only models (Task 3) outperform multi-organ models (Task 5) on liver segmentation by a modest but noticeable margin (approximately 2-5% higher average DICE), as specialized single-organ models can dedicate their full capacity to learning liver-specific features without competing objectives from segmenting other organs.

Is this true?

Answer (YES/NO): NO